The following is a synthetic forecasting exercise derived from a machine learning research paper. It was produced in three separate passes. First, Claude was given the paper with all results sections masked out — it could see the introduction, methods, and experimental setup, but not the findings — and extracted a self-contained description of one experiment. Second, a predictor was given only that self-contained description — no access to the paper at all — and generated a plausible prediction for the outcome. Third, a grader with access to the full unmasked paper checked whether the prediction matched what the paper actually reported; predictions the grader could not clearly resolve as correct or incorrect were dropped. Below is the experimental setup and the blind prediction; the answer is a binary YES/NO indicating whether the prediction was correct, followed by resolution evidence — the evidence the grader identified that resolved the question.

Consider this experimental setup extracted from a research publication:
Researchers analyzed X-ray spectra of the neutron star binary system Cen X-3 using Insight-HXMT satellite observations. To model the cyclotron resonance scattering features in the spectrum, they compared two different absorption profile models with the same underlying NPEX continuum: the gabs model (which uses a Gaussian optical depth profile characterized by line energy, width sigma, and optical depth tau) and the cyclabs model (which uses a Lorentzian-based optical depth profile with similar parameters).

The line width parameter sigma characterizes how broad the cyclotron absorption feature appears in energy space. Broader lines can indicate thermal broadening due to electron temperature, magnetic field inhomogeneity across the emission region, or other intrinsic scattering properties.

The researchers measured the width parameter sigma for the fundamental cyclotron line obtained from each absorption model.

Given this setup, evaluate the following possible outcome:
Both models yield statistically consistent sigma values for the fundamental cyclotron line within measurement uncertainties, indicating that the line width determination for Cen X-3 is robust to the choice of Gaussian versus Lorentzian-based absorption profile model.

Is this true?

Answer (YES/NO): NO